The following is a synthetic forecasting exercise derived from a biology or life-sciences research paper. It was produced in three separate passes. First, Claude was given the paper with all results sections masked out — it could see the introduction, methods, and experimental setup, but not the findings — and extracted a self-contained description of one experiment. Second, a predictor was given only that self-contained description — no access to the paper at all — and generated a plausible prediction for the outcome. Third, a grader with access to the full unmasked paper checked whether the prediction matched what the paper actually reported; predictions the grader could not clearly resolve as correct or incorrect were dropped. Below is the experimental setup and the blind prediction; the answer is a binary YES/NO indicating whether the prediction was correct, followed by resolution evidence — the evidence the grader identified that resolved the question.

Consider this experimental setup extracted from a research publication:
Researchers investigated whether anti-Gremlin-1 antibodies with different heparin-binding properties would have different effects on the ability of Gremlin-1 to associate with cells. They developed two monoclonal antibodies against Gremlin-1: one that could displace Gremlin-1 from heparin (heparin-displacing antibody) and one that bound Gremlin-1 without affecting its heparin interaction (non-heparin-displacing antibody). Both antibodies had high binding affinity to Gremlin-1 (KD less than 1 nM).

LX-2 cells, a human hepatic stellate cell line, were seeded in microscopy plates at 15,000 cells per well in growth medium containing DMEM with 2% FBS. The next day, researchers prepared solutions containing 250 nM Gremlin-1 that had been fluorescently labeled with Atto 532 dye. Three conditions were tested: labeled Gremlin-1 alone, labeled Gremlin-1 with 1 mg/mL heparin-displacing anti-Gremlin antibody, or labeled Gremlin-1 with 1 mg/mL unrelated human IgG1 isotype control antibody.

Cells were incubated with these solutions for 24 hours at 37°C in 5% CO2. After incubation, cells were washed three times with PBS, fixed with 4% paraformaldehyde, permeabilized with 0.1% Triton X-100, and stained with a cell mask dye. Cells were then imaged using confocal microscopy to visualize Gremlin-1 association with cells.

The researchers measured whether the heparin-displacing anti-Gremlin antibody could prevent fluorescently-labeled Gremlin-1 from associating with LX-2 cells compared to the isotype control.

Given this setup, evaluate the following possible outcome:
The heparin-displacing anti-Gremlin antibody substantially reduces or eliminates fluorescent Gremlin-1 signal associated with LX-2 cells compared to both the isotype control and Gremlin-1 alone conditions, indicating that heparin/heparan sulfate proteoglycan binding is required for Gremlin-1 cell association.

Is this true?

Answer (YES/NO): YES